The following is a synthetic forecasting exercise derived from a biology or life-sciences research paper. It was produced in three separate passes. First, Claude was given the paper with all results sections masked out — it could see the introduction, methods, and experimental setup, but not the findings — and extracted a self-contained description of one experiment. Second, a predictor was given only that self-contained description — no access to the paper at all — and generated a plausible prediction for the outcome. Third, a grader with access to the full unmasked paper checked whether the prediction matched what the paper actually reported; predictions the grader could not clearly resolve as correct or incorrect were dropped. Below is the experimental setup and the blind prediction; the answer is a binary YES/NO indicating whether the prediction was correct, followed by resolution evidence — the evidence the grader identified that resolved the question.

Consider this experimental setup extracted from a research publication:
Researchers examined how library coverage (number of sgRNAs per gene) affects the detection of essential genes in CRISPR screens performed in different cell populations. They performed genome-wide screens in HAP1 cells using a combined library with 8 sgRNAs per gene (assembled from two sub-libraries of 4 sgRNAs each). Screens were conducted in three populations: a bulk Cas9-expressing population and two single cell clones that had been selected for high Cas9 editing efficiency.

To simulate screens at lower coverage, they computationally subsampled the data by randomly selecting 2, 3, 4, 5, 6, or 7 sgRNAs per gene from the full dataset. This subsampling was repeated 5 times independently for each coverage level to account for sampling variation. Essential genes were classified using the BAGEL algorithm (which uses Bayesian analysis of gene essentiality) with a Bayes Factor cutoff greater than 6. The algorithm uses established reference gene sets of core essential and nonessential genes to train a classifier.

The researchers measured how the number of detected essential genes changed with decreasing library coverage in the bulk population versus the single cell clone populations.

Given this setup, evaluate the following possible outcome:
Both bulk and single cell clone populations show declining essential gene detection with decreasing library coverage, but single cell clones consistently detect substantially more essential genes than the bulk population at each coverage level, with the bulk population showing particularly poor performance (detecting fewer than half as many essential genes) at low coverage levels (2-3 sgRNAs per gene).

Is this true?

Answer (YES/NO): NO